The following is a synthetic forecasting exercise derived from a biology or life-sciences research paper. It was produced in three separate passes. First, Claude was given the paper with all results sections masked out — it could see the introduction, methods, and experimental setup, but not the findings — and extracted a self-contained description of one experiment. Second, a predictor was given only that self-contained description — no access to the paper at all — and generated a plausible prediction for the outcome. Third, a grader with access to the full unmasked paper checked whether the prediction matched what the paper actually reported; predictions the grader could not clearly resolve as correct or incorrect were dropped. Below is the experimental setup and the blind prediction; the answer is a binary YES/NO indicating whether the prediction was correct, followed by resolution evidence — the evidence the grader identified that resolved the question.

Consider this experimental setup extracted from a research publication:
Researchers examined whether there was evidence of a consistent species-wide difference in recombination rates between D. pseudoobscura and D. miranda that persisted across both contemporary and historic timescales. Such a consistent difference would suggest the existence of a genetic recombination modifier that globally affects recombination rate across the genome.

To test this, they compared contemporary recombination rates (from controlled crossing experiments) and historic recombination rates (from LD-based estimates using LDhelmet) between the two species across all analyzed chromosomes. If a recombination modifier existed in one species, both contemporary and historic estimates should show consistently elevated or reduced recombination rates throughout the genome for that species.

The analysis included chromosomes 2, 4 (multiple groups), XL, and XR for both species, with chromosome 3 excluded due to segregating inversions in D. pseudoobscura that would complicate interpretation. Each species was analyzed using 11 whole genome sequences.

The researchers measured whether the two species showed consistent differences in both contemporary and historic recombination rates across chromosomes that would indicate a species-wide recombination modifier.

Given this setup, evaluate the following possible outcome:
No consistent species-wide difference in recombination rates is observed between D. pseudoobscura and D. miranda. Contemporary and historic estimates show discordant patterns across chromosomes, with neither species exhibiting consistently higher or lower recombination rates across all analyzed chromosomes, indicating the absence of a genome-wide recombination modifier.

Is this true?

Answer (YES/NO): NO